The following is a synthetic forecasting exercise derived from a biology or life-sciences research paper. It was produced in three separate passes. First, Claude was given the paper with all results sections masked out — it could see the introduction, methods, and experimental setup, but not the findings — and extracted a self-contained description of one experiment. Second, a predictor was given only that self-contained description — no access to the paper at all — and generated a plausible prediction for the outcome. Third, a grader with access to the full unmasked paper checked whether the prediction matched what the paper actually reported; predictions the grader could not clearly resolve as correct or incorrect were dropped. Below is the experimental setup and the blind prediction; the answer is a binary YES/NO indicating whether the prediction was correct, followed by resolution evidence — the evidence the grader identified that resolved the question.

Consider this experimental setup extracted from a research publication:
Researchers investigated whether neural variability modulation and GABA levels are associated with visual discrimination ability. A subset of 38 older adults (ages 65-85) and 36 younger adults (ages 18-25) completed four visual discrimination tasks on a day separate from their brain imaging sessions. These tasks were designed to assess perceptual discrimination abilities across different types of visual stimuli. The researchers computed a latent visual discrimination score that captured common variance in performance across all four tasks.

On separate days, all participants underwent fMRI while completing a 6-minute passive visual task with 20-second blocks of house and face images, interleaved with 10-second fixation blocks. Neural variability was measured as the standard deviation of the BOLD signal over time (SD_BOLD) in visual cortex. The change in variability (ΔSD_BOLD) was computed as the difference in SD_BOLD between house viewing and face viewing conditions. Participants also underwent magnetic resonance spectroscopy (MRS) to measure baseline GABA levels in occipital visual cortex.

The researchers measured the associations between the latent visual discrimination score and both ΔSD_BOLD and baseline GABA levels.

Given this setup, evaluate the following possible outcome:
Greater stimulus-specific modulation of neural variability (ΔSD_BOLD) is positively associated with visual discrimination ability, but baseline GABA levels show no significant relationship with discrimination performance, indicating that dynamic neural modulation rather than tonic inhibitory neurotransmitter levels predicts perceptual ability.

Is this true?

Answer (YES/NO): NO